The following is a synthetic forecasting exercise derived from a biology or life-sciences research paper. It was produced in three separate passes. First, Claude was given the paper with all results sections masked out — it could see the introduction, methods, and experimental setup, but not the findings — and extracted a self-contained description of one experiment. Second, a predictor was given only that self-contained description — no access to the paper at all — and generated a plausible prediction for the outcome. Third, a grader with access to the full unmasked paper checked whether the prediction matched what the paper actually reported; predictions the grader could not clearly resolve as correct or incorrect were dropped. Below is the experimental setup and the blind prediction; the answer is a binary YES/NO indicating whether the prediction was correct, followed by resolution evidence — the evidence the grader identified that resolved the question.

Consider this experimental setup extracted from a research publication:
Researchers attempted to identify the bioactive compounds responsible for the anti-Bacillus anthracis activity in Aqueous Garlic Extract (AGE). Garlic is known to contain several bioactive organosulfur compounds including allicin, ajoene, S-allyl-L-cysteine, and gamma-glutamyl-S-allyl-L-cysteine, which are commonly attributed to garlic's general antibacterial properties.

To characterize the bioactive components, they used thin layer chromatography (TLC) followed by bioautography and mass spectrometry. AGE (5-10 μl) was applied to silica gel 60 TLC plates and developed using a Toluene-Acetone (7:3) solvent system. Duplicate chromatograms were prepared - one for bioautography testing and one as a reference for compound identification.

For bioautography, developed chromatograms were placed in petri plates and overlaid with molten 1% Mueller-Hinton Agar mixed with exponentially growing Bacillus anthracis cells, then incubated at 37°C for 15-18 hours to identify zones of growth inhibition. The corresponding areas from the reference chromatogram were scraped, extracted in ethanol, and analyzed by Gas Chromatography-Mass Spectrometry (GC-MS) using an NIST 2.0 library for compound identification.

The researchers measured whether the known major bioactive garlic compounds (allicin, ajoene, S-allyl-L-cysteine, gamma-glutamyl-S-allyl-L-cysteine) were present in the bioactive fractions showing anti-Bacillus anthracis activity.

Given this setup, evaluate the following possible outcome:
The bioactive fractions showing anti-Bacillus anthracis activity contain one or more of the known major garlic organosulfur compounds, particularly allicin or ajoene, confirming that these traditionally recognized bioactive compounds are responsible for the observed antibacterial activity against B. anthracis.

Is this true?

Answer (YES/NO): NO